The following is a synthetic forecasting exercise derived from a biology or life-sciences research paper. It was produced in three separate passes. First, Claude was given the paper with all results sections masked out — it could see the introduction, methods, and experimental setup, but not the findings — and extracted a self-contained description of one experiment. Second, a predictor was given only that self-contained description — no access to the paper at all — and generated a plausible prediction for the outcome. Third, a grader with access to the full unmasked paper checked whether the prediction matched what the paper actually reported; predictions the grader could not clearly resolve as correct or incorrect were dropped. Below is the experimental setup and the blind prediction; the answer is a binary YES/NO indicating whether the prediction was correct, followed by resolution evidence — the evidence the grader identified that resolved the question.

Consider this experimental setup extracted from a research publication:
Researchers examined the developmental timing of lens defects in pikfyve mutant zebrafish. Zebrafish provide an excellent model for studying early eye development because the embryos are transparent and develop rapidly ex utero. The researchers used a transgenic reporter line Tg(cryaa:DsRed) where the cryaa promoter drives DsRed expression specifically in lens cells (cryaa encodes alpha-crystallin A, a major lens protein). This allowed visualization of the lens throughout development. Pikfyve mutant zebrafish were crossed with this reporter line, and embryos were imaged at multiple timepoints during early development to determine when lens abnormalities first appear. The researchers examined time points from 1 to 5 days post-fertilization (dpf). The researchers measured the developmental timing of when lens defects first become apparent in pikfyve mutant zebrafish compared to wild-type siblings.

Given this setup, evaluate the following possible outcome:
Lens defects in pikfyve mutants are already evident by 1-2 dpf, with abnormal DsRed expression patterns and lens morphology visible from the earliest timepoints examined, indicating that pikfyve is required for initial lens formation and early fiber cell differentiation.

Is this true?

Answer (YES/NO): NO